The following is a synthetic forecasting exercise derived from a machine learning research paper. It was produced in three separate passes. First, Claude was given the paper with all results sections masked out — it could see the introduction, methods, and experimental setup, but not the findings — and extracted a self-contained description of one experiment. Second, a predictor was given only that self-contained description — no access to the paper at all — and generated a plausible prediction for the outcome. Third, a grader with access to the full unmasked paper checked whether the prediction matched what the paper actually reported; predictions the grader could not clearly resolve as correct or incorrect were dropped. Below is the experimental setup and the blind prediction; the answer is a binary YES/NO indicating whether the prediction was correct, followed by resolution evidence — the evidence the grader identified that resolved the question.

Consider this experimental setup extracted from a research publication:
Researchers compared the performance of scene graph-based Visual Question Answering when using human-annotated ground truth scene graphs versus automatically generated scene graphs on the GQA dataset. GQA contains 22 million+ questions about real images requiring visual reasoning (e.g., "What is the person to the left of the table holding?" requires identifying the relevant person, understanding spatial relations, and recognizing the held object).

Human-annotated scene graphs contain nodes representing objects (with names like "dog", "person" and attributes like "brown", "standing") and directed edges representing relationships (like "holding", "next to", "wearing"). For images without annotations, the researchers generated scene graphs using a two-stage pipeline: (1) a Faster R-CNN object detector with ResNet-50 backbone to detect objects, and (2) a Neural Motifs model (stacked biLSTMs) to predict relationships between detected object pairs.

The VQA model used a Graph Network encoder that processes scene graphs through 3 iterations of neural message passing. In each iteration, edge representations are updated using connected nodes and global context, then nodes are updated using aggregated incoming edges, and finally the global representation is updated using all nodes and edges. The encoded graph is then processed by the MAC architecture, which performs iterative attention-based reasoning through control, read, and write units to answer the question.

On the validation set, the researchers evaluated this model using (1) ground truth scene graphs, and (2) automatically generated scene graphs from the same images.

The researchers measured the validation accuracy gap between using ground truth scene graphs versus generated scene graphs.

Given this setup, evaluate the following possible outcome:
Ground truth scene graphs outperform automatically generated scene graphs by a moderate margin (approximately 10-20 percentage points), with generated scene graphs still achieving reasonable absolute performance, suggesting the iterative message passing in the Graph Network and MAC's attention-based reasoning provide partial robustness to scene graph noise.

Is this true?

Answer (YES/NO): NO